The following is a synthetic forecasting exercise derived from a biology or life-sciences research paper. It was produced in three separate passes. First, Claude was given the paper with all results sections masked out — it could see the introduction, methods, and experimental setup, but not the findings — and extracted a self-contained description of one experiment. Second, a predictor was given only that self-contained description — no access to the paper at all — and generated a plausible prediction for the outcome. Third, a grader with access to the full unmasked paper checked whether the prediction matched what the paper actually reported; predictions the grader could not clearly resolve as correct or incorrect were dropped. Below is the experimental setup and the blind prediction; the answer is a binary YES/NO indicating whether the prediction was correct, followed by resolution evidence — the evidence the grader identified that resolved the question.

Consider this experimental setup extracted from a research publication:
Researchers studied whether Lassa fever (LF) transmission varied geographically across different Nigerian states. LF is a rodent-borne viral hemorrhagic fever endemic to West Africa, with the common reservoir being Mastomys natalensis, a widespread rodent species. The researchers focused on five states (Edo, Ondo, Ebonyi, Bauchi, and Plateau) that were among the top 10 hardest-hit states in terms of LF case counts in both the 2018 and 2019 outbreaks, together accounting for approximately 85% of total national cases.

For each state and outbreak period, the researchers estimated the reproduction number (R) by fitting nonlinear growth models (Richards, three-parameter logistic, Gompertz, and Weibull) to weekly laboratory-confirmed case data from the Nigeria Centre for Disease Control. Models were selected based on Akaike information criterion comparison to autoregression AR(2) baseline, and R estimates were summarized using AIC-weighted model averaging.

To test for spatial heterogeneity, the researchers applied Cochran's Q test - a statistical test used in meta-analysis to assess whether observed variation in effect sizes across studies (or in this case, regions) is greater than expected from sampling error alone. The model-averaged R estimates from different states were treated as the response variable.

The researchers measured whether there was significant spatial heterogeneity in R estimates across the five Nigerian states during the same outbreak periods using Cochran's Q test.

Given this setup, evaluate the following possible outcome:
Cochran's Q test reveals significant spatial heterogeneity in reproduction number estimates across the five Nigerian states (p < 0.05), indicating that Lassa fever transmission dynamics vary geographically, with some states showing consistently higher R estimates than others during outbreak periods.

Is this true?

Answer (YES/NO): YES